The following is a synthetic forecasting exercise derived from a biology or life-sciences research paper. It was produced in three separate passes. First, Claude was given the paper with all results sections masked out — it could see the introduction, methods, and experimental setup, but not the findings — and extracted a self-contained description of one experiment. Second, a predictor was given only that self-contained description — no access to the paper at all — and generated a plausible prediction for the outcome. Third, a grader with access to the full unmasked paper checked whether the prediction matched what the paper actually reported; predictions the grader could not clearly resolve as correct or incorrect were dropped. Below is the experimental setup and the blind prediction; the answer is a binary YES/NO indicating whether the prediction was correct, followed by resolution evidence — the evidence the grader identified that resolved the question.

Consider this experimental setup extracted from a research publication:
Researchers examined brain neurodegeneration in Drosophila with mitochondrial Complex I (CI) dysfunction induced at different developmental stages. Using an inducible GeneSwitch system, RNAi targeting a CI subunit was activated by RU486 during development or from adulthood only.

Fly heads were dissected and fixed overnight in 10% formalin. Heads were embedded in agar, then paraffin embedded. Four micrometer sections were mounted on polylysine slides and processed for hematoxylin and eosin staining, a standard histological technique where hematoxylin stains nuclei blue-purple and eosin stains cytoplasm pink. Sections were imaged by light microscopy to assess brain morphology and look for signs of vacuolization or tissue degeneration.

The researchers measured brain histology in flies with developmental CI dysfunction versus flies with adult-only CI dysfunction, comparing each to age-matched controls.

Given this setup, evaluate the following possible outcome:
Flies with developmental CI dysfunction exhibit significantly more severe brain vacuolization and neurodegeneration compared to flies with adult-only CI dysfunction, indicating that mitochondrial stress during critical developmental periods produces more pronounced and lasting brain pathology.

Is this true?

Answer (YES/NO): NO